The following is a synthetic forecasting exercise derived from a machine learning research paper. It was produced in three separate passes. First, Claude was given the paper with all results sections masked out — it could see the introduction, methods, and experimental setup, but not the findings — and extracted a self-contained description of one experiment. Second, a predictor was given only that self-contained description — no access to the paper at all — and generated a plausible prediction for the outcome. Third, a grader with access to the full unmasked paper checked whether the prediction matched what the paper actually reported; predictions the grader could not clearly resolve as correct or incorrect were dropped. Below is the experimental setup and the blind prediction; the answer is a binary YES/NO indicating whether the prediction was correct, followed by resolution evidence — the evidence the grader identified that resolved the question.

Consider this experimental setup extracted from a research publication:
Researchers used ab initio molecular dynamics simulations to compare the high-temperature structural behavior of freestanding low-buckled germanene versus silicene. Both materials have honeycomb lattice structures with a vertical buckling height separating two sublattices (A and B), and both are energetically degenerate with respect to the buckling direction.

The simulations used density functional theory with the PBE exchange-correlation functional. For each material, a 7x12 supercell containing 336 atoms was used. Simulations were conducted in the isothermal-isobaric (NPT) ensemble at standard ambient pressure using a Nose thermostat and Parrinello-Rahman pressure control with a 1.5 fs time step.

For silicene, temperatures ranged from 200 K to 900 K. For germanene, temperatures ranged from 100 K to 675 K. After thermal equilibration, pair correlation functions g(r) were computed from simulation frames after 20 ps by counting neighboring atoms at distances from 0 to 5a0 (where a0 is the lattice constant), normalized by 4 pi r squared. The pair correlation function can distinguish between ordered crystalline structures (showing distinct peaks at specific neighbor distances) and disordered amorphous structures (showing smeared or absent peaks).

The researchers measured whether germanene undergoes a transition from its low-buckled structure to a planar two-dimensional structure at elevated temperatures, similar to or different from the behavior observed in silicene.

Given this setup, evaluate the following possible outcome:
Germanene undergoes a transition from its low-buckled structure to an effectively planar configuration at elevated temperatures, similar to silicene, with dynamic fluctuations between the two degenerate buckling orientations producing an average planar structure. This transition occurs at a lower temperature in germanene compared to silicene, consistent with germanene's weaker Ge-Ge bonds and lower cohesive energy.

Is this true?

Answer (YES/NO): NO